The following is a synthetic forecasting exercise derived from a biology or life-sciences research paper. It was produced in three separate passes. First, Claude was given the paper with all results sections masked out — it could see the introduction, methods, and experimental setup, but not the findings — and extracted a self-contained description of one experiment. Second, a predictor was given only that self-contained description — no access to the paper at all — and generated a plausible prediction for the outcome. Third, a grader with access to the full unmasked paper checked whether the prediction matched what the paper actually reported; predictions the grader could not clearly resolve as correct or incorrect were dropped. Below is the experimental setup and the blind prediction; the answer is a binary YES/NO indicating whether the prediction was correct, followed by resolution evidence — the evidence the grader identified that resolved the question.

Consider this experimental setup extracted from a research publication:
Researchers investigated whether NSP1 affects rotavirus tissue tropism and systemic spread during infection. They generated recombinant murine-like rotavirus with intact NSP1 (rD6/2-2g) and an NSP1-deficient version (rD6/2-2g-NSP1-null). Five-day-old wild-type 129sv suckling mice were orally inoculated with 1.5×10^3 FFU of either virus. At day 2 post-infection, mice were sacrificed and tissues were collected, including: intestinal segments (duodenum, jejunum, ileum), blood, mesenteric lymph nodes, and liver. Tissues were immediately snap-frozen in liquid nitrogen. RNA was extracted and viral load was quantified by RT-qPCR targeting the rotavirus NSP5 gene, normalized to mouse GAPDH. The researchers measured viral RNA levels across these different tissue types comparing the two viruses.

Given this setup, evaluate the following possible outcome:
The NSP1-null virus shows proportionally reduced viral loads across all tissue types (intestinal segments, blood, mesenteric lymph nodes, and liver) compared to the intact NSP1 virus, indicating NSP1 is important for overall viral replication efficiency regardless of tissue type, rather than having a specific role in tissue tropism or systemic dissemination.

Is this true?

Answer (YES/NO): NO